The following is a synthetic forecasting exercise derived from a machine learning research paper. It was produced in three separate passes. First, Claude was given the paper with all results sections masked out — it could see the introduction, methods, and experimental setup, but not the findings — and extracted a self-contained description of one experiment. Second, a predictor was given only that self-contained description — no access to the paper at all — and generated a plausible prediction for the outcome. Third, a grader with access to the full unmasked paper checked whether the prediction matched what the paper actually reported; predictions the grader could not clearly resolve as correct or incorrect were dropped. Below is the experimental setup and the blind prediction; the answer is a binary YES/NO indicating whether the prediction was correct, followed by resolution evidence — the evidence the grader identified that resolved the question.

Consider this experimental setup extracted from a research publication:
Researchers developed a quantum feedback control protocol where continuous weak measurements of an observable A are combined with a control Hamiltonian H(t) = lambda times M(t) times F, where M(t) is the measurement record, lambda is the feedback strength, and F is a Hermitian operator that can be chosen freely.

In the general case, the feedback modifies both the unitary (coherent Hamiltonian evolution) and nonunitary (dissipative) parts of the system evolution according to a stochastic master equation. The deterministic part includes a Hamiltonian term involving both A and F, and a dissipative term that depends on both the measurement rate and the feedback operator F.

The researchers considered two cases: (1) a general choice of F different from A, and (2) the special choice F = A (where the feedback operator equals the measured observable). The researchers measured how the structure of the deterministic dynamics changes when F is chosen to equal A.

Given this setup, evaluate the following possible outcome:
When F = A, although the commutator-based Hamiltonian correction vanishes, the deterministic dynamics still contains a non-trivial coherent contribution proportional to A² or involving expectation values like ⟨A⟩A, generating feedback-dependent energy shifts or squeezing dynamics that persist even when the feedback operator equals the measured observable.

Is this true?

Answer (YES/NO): YES